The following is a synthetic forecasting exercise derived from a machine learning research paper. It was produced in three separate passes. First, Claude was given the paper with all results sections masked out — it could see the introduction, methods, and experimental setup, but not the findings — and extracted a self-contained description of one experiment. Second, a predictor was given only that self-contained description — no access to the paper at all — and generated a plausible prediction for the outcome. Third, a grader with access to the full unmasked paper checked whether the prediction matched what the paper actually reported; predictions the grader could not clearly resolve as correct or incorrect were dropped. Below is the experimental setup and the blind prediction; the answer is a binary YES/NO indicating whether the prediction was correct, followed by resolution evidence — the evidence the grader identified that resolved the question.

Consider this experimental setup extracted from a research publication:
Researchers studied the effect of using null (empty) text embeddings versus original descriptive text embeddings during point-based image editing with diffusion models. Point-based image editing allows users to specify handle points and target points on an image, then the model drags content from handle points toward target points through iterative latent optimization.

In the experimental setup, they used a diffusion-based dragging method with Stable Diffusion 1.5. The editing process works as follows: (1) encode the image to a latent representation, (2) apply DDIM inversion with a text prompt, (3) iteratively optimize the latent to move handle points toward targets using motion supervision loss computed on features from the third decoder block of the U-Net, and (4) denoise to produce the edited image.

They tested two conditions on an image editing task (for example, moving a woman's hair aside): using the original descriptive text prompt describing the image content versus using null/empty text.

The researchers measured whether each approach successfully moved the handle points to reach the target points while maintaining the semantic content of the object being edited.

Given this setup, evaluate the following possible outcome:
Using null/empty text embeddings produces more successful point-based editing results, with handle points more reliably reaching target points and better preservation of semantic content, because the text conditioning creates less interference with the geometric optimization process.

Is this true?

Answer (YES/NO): NO